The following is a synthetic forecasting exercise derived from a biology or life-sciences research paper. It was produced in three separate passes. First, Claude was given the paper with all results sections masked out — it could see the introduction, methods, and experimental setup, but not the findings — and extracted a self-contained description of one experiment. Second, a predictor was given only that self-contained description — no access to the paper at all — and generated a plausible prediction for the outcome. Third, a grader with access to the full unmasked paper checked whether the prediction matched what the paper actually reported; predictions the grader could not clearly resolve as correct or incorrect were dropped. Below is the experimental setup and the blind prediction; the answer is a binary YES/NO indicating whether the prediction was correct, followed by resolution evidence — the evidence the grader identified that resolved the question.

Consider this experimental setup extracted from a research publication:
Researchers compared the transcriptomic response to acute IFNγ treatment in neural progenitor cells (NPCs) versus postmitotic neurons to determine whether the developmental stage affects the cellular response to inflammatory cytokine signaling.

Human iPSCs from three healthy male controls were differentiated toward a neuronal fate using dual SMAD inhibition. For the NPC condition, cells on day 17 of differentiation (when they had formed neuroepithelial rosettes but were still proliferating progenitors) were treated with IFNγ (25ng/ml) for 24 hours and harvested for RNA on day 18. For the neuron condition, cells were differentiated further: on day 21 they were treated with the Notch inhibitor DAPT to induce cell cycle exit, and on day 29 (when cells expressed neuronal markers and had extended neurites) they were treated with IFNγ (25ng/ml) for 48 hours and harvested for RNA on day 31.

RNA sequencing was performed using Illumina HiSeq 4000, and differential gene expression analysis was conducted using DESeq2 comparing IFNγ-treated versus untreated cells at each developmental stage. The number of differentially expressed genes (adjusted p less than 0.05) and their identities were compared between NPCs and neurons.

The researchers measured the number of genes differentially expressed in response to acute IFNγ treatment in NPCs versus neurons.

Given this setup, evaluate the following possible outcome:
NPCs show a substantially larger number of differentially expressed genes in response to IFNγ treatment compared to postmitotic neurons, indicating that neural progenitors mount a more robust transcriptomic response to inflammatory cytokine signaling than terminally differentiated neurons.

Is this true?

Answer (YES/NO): YES